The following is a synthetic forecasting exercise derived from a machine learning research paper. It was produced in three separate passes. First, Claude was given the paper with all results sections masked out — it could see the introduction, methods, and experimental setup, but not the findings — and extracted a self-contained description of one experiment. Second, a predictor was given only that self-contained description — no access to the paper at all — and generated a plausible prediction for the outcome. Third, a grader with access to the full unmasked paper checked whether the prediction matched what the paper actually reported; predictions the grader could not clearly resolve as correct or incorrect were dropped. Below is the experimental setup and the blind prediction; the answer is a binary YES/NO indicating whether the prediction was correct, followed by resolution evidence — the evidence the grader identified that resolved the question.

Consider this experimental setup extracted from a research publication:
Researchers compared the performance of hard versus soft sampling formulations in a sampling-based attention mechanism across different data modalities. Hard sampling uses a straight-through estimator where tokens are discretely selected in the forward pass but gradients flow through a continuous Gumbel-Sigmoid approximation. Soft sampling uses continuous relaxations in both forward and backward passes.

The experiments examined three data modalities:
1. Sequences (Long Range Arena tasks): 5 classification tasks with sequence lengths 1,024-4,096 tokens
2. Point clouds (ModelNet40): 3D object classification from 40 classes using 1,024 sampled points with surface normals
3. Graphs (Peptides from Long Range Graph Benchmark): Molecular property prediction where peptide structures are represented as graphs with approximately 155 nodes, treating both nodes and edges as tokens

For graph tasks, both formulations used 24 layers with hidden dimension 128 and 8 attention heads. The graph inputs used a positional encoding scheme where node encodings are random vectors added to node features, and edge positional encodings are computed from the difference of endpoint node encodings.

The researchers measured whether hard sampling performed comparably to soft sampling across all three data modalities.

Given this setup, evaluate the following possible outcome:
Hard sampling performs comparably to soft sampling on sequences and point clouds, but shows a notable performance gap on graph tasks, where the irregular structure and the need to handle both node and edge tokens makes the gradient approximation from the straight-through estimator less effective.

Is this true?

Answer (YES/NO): NO